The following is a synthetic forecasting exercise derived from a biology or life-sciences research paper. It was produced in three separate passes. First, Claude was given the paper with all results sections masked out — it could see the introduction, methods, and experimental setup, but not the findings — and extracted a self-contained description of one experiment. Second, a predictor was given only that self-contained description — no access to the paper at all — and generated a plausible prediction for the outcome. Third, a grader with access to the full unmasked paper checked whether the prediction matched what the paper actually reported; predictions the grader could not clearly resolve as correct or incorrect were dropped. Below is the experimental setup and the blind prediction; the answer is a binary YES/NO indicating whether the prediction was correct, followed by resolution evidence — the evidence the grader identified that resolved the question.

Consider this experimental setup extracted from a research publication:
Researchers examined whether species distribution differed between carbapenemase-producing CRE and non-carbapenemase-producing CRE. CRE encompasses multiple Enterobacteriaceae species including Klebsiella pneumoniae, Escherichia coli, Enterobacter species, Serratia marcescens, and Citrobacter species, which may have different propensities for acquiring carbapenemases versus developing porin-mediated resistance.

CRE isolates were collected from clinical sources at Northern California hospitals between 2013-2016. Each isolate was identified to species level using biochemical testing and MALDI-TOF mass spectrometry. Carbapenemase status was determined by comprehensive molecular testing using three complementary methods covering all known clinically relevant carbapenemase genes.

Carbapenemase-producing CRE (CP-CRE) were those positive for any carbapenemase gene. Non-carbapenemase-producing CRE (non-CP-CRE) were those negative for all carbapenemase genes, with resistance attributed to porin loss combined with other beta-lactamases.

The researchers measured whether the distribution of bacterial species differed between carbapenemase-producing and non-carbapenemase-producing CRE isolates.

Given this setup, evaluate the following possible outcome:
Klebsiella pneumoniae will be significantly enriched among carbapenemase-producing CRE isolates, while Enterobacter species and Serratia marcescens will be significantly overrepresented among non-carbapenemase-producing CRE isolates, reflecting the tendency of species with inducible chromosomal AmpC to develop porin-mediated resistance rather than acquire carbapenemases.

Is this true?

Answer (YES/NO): NO